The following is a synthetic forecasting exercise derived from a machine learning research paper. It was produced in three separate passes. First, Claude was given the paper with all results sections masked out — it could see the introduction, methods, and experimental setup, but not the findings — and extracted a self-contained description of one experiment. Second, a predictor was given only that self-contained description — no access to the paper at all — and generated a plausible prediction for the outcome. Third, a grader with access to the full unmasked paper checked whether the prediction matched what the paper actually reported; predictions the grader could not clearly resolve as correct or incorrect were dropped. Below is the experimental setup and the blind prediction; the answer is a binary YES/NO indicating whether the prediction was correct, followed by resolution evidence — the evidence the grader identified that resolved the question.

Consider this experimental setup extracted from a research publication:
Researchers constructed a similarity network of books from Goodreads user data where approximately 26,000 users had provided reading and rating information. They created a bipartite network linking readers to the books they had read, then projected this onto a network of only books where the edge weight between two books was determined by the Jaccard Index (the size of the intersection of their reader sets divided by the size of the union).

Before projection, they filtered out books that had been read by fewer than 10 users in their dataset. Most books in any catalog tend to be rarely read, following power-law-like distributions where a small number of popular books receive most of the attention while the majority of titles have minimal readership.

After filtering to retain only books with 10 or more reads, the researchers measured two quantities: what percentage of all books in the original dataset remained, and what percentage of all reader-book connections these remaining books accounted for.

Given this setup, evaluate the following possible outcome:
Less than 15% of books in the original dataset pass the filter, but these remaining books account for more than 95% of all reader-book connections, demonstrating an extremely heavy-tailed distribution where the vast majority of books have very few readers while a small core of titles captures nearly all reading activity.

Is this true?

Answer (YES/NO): NO